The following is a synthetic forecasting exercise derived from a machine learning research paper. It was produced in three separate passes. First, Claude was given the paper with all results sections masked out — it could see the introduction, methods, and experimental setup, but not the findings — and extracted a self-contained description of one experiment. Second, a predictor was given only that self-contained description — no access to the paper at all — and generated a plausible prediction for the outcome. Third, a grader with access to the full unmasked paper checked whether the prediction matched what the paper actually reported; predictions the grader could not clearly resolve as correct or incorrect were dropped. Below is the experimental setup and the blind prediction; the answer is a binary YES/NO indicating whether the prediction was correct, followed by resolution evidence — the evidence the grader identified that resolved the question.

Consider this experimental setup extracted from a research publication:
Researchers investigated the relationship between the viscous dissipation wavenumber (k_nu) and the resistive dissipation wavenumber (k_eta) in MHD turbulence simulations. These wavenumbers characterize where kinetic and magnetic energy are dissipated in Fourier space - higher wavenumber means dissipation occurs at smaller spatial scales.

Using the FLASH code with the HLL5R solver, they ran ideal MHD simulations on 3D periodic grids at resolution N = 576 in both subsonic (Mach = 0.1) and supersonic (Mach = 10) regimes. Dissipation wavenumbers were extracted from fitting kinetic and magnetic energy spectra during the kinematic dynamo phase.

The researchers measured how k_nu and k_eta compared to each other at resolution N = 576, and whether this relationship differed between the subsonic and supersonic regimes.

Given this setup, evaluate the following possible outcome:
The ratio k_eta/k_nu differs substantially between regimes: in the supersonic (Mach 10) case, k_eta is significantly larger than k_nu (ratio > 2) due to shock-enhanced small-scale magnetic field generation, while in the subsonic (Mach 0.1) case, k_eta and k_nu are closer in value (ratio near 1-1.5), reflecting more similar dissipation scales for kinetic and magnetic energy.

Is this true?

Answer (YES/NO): NO